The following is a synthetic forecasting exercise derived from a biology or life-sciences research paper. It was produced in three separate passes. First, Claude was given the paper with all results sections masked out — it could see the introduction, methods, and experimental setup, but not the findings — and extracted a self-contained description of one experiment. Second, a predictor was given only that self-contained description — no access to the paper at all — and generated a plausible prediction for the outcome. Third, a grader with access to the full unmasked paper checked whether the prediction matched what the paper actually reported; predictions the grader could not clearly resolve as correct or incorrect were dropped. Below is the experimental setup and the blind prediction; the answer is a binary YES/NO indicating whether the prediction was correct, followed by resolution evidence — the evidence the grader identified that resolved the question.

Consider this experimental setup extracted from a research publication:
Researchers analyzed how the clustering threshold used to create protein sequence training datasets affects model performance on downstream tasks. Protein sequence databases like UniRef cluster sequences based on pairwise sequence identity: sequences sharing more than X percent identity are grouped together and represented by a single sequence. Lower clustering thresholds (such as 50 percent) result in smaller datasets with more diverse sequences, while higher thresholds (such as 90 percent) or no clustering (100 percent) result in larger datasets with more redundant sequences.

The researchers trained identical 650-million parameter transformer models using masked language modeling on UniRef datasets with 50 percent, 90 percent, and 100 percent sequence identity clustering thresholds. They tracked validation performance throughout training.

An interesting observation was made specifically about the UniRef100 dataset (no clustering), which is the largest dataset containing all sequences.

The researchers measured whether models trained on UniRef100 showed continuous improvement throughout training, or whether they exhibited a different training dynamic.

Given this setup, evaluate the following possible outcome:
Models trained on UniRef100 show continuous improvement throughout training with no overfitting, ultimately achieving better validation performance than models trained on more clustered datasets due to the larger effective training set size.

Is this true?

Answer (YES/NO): NO